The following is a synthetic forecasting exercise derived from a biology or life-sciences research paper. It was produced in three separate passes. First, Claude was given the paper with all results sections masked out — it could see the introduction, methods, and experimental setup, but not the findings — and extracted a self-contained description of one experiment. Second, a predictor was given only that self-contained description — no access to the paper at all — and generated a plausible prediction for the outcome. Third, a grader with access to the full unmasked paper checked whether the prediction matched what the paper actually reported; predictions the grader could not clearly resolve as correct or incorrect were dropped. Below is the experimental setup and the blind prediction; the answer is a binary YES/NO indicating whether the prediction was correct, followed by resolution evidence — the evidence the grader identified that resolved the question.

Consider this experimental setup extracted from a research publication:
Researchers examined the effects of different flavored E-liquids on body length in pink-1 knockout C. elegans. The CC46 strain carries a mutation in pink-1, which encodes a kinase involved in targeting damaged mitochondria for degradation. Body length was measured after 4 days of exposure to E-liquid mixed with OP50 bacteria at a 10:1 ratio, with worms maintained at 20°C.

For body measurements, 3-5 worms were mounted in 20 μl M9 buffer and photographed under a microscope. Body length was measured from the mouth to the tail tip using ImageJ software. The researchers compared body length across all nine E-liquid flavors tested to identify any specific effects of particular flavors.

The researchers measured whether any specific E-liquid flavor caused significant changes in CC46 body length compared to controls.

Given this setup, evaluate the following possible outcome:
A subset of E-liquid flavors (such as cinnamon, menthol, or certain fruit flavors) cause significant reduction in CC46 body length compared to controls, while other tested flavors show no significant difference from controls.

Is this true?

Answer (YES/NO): NO